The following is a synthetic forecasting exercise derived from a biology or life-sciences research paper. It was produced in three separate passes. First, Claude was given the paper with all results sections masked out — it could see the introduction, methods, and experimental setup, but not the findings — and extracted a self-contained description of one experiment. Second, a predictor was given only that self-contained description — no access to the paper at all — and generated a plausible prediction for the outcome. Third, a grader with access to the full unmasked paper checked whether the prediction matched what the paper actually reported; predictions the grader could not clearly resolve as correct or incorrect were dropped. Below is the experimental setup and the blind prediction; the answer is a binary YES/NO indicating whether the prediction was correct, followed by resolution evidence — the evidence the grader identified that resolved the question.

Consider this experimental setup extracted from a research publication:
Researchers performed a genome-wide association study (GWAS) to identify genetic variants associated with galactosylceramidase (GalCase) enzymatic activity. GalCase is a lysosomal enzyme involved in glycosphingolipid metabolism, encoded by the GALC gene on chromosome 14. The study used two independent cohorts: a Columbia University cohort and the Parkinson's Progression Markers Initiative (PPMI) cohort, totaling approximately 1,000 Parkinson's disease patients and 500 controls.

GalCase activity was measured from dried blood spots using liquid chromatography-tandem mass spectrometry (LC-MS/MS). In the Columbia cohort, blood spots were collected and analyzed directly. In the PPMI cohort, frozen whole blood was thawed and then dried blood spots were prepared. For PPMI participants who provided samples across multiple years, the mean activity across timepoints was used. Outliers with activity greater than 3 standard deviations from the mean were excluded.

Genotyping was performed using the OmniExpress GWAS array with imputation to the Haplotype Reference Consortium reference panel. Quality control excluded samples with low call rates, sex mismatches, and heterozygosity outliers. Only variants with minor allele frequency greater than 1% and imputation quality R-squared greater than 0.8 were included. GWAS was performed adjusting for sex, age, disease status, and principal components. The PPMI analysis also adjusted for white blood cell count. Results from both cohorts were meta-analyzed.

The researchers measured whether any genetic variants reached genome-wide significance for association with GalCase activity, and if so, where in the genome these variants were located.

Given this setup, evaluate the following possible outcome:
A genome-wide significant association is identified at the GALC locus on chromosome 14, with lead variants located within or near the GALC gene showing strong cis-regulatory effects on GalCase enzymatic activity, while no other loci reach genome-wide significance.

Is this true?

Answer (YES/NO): YES